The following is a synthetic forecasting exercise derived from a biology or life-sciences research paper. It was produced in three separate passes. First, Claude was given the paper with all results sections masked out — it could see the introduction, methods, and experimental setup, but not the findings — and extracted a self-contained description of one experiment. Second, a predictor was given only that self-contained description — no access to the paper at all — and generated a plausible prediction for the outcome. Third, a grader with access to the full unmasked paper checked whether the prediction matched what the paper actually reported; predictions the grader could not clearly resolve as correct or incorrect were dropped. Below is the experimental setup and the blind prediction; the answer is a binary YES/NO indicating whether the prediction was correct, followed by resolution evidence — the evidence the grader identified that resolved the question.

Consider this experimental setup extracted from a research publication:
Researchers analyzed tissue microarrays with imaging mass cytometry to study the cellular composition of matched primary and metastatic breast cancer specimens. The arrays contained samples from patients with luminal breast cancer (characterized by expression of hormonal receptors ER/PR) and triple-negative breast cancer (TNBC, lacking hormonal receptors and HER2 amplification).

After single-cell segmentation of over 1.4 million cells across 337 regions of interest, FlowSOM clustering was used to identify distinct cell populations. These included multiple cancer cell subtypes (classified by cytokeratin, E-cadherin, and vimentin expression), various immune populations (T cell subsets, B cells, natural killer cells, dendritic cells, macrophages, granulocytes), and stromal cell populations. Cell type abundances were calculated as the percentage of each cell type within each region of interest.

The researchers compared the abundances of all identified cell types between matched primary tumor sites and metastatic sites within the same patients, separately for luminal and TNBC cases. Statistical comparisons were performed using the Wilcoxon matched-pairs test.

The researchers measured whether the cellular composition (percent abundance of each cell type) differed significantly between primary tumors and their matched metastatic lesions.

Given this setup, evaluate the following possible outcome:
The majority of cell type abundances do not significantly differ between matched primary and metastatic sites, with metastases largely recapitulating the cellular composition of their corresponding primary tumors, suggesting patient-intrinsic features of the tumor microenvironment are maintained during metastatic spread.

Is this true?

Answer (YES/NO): NO